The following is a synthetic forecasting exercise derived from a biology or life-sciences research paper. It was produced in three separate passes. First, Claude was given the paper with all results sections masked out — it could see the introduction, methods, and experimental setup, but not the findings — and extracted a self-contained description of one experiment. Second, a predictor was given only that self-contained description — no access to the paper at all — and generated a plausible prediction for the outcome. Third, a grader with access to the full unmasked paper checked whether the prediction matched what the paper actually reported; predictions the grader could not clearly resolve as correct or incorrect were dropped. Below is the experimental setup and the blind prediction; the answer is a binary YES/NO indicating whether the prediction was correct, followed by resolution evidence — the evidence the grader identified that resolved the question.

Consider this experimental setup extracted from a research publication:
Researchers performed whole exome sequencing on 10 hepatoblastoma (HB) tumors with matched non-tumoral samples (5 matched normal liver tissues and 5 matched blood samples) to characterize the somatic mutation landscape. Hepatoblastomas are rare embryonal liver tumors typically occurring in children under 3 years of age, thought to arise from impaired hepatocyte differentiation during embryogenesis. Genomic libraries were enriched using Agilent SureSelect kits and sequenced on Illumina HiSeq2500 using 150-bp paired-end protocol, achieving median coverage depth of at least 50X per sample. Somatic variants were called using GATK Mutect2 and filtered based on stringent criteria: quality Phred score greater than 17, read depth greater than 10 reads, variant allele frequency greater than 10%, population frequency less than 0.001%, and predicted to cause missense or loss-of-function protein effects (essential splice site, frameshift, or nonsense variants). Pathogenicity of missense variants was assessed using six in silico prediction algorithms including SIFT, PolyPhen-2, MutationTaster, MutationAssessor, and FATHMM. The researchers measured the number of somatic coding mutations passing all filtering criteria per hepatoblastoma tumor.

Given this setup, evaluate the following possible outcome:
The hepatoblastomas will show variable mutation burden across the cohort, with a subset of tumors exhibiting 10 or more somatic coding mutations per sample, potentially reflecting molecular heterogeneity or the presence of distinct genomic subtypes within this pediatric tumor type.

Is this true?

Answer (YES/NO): YES